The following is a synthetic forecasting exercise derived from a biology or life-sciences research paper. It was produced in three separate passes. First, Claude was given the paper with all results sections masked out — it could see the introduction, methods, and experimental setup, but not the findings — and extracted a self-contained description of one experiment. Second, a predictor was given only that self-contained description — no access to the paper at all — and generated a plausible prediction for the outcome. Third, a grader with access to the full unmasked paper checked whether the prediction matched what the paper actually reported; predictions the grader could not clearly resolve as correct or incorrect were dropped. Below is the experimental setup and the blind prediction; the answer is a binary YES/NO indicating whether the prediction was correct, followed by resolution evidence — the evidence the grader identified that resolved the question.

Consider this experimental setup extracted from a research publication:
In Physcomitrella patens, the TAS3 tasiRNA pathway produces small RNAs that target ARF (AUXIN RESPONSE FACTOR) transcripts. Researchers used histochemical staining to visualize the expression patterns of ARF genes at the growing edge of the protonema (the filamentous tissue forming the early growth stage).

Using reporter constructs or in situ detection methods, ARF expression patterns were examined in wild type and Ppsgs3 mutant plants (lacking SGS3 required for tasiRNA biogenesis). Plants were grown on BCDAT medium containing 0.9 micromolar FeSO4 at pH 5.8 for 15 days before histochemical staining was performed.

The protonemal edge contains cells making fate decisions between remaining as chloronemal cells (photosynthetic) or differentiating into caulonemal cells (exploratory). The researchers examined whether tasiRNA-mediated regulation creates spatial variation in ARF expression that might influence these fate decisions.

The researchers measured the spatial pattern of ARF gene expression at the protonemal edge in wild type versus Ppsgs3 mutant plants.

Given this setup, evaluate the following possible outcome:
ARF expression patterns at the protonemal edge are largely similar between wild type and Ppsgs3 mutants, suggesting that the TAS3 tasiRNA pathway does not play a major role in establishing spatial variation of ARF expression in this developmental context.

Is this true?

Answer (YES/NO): NO